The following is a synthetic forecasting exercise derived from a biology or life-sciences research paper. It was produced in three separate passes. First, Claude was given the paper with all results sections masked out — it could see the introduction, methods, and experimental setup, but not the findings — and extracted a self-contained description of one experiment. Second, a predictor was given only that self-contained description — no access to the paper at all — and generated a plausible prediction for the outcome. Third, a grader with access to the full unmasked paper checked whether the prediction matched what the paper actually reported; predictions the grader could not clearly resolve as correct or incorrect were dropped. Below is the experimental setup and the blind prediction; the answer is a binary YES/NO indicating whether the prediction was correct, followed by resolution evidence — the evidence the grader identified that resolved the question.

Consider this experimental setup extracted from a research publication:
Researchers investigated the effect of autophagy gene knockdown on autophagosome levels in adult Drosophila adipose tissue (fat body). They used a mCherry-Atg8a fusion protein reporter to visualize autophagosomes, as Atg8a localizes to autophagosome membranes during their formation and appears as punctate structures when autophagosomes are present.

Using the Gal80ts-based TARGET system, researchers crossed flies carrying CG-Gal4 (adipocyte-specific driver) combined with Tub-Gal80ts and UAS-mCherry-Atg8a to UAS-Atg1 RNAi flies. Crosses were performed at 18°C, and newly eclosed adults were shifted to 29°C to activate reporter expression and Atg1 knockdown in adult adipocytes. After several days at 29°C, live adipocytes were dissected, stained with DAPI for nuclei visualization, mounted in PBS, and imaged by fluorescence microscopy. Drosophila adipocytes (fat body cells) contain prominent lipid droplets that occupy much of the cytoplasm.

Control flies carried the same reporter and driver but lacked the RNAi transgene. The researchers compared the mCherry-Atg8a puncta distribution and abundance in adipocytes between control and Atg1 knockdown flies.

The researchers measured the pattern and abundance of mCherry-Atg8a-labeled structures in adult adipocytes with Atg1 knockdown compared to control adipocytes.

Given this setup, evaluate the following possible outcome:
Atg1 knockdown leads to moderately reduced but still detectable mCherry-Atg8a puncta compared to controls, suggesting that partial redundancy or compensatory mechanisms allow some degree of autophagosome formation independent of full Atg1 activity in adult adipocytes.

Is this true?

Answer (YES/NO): NO